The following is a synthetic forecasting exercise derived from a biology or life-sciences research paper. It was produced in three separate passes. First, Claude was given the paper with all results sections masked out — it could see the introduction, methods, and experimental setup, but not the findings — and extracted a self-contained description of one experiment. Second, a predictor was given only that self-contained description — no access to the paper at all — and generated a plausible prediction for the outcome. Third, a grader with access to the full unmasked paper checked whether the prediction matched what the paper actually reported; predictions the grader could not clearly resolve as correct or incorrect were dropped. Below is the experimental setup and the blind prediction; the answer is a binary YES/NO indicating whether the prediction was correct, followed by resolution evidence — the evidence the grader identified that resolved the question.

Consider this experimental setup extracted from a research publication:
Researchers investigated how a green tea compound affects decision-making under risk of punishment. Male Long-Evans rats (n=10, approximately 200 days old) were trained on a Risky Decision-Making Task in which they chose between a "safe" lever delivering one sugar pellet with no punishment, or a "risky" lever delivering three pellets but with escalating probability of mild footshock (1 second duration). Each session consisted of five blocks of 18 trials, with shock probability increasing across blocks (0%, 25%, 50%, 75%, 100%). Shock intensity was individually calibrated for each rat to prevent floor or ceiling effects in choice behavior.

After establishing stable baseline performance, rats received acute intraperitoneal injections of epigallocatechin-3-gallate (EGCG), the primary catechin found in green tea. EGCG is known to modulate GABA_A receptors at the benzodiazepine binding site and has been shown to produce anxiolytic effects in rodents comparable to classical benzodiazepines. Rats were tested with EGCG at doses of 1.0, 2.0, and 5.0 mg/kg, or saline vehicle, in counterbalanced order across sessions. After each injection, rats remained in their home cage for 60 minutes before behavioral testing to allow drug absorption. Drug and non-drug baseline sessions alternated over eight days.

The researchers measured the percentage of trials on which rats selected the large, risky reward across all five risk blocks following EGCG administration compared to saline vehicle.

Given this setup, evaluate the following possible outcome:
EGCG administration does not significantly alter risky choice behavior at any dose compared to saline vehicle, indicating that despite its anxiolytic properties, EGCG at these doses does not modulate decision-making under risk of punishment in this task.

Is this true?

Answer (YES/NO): NO